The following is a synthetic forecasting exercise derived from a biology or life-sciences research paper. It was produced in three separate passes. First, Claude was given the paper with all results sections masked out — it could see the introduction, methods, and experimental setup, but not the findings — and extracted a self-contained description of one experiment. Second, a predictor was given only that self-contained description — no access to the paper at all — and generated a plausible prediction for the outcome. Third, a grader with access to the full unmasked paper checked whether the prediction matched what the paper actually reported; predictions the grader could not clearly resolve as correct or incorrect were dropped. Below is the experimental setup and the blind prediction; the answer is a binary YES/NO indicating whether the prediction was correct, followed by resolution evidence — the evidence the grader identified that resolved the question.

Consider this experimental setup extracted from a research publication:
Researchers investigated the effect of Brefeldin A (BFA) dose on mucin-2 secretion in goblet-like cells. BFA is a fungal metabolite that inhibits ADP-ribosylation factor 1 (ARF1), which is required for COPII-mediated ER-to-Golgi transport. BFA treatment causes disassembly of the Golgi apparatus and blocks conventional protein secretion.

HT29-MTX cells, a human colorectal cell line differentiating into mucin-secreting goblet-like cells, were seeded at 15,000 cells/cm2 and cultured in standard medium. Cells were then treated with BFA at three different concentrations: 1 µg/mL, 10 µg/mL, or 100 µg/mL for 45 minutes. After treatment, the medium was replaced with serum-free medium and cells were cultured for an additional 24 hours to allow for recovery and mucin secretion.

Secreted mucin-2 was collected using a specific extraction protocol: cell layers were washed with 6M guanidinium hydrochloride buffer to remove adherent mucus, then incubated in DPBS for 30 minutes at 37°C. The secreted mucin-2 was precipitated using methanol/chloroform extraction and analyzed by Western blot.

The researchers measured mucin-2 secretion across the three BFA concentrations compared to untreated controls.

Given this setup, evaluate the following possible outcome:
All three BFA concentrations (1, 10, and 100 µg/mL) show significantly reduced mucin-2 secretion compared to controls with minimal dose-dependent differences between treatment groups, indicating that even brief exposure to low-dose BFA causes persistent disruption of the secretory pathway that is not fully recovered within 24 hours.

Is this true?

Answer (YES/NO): NO